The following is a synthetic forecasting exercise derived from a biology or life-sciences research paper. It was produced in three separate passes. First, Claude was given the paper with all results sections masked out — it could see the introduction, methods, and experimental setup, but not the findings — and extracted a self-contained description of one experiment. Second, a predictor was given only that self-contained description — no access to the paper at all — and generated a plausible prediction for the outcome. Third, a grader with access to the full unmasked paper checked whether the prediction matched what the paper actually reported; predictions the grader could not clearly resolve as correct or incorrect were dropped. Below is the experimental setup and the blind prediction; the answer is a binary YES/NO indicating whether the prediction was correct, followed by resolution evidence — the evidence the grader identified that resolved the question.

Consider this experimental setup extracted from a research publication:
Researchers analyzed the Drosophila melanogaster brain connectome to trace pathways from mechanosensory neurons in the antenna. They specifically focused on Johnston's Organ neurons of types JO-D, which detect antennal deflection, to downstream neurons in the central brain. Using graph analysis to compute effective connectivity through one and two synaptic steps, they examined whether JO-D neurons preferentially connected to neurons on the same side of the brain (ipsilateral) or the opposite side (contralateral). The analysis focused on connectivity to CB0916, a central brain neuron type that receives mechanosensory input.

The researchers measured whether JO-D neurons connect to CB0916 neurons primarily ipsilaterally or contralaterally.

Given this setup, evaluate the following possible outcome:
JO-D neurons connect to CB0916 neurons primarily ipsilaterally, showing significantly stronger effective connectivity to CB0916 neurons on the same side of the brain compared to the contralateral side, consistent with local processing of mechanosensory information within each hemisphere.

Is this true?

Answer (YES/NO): NO